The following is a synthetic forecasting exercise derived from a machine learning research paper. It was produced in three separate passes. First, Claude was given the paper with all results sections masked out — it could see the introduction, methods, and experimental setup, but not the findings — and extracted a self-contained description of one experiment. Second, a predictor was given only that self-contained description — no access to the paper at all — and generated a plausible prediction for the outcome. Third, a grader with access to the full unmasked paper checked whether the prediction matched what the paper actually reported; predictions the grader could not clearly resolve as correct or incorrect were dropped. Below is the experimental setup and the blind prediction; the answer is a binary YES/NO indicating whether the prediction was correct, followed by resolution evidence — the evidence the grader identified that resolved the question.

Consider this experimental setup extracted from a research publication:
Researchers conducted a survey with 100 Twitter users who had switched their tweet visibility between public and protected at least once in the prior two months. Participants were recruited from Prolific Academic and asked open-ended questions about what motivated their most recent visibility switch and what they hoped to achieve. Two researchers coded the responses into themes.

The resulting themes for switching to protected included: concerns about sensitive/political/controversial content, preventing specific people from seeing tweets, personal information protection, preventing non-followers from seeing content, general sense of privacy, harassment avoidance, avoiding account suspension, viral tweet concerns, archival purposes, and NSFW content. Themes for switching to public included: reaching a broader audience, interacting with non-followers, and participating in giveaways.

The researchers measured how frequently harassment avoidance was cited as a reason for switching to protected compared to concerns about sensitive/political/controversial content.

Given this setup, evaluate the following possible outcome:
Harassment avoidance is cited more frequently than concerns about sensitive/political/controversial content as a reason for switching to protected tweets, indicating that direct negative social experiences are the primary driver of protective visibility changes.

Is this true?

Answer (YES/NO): NO